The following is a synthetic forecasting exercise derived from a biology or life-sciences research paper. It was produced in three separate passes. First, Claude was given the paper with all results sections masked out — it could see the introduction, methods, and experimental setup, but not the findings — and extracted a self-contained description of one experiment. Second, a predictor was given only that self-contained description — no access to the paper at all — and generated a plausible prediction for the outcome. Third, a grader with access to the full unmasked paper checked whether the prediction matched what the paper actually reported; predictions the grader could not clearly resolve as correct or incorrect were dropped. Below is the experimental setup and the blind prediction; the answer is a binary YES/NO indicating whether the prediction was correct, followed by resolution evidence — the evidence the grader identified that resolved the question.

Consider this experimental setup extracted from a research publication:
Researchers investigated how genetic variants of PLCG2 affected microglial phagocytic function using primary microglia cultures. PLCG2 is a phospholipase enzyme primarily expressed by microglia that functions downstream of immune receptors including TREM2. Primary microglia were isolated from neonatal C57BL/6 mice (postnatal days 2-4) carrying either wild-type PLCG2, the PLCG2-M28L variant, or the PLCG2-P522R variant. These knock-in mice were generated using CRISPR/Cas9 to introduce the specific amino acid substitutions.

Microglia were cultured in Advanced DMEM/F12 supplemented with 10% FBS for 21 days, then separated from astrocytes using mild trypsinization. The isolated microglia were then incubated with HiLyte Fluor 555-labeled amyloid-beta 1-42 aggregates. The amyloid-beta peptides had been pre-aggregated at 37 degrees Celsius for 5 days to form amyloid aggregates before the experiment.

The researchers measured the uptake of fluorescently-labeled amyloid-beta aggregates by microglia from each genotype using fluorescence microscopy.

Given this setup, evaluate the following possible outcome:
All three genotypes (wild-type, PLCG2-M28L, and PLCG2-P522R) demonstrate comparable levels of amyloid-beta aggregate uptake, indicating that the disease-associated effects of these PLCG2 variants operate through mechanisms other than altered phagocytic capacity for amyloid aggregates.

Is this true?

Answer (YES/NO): NO